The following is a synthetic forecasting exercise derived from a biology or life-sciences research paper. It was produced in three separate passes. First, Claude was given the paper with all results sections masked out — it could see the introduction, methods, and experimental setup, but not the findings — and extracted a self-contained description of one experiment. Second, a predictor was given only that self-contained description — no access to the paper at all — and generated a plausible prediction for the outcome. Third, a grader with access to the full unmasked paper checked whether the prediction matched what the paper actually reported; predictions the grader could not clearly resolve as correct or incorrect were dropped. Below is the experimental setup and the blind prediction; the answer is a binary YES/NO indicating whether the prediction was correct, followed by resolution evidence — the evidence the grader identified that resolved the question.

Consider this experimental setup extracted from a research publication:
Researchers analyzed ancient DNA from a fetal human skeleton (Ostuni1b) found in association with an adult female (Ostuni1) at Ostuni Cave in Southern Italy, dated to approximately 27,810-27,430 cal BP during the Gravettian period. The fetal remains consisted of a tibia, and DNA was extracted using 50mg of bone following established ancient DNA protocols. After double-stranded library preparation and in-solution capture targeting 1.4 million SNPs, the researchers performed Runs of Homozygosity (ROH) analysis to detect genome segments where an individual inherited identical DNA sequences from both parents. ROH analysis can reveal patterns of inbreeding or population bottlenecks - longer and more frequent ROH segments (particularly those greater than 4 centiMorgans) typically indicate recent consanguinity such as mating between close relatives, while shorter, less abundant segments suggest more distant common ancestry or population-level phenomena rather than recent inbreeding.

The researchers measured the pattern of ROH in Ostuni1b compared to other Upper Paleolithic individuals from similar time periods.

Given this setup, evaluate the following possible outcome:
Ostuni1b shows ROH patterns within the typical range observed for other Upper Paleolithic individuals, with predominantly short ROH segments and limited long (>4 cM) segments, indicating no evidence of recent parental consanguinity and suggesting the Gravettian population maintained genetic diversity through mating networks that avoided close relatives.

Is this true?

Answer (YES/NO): NO